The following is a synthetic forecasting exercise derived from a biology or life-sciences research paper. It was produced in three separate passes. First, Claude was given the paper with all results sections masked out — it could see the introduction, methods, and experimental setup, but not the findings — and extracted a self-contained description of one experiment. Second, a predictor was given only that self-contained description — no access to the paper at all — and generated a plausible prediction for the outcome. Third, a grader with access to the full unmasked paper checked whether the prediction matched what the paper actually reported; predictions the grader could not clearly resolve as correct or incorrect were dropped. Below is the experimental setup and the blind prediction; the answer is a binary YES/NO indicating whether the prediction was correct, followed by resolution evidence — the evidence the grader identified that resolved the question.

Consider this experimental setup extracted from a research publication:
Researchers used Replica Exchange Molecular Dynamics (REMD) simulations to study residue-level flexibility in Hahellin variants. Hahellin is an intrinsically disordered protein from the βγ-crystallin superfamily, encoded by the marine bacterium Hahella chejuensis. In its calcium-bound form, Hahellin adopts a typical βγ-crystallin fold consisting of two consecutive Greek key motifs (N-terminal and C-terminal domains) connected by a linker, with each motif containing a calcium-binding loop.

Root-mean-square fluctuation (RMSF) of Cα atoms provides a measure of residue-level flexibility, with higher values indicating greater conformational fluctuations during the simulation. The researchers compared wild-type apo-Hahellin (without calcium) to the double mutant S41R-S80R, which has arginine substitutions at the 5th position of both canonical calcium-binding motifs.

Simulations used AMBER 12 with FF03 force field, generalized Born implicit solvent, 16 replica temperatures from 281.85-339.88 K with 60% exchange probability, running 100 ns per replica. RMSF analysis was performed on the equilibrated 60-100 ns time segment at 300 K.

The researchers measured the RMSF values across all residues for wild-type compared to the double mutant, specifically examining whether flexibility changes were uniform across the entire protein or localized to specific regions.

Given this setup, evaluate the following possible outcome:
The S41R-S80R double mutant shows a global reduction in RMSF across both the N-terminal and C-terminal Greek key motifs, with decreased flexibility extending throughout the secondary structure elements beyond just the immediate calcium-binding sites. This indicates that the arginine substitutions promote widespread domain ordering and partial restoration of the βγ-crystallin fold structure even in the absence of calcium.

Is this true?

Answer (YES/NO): YES